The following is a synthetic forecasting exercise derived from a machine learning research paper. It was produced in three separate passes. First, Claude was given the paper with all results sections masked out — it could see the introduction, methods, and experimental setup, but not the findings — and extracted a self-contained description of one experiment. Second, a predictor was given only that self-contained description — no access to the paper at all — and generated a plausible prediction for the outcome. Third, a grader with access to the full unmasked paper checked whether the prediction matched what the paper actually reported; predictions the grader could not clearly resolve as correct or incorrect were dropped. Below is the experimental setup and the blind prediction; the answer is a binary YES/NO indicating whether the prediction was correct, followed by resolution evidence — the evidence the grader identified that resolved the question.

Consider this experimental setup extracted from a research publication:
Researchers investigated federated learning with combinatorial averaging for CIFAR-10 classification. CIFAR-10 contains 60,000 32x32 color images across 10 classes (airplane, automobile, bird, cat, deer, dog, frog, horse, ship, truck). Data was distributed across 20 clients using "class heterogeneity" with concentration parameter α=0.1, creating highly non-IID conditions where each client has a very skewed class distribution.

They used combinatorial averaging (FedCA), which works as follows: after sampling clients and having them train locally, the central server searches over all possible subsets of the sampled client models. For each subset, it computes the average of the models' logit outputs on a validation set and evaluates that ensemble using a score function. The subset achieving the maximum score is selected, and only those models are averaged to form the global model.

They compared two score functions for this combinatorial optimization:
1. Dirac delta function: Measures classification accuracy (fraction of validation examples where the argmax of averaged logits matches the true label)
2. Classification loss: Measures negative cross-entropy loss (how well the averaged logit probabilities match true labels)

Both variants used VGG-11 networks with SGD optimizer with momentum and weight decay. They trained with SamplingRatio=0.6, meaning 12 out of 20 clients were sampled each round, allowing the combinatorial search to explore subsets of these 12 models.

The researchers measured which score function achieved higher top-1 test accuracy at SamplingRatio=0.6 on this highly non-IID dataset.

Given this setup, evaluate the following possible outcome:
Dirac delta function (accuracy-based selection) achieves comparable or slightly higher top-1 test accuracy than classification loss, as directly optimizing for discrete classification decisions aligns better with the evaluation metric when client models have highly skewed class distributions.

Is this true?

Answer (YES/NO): YES